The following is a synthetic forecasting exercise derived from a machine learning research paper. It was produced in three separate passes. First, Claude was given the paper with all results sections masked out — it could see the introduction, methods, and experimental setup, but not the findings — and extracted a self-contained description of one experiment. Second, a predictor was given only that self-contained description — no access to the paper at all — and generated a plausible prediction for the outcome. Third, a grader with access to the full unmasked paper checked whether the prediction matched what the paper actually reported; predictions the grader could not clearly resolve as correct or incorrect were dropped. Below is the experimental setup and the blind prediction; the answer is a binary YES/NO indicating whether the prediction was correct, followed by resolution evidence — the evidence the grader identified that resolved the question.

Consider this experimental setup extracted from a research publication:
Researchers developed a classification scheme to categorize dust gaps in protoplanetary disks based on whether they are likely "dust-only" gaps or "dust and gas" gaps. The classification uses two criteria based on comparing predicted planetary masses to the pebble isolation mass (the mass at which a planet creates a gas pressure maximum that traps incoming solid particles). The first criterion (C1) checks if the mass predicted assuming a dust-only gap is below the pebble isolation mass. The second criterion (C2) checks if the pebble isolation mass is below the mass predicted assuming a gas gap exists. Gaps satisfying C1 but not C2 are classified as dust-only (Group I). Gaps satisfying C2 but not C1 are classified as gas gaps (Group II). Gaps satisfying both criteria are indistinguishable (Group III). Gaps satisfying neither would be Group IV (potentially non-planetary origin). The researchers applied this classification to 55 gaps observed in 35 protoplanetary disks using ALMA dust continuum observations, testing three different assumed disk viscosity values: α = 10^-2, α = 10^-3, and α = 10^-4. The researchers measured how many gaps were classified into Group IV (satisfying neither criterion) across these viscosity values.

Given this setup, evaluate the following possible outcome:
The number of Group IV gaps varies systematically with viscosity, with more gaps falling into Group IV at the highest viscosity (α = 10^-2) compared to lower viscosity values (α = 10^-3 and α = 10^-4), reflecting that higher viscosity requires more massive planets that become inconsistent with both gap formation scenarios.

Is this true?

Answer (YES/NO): NO